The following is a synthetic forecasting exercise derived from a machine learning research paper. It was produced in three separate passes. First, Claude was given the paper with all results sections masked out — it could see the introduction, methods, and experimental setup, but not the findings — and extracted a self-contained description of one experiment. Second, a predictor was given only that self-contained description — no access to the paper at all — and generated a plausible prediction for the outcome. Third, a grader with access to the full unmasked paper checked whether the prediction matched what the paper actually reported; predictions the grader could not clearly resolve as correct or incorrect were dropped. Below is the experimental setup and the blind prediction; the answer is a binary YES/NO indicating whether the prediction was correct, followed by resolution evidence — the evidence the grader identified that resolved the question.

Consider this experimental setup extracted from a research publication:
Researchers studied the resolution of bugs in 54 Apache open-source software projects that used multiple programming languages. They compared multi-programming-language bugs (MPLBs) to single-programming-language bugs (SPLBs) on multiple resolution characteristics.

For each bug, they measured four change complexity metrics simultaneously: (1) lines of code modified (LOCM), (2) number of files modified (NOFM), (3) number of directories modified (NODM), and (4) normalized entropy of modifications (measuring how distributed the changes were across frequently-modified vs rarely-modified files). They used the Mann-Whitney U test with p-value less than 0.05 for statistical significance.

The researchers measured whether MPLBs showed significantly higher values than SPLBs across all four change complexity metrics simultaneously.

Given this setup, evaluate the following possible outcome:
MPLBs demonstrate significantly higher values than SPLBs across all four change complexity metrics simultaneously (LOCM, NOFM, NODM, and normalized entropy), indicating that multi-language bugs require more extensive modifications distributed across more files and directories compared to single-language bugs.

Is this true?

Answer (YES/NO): YES